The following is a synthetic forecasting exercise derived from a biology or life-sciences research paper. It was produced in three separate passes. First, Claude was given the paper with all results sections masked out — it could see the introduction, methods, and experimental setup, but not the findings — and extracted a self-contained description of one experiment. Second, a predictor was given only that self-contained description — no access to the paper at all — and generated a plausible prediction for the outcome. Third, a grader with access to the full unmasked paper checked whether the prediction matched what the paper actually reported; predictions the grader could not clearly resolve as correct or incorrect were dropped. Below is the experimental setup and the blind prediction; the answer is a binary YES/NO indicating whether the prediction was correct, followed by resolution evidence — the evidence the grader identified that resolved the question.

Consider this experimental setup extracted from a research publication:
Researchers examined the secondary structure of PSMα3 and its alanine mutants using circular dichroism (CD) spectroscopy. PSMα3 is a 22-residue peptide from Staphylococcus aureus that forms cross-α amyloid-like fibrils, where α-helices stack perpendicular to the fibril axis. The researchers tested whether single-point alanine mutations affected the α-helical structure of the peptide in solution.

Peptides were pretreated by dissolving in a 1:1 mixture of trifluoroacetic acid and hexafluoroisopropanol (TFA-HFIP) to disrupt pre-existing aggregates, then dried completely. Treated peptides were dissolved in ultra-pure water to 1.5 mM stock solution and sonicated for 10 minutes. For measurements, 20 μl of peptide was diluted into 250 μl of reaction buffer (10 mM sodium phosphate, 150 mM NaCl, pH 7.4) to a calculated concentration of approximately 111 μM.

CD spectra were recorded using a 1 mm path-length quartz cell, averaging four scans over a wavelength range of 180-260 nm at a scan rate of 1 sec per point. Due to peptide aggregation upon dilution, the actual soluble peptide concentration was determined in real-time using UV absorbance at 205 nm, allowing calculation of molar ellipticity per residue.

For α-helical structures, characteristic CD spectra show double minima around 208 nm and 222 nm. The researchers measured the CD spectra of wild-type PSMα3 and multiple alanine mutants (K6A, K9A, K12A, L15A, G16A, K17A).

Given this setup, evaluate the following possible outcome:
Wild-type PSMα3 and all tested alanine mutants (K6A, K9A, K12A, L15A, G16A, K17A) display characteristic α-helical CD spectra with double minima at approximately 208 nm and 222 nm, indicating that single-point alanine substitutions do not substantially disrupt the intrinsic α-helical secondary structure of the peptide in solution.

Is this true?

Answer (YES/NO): NO